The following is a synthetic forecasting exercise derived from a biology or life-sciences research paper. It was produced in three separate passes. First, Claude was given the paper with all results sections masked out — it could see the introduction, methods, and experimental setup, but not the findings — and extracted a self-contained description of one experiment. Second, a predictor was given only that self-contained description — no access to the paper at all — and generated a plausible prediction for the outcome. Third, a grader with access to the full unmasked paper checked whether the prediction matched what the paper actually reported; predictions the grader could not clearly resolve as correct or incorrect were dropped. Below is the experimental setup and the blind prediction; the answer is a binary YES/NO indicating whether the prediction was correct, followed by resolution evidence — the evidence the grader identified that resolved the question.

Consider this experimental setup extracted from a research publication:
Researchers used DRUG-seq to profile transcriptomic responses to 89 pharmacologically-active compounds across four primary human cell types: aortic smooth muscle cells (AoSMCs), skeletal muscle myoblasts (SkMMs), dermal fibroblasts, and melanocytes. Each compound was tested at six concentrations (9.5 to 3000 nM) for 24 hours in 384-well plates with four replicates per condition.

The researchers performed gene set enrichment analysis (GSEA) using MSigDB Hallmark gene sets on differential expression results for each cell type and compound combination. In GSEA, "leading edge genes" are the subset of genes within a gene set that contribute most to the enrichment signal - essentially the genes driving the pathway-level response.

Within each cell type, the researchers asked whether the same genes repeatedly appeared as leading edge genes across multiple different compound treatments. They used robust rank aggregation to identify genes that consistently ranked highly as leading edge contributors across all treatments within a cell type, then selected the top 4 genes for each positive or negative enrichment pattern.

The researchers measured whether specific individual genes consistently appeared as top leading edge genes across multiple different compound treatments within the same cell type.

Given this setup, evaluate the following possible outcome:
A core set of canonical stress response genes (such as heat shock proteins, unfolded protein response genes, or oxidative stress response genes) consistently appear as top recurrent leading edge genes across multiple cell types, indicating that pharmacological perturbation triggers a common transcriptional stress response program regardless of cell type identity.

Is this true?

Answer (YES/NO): NO